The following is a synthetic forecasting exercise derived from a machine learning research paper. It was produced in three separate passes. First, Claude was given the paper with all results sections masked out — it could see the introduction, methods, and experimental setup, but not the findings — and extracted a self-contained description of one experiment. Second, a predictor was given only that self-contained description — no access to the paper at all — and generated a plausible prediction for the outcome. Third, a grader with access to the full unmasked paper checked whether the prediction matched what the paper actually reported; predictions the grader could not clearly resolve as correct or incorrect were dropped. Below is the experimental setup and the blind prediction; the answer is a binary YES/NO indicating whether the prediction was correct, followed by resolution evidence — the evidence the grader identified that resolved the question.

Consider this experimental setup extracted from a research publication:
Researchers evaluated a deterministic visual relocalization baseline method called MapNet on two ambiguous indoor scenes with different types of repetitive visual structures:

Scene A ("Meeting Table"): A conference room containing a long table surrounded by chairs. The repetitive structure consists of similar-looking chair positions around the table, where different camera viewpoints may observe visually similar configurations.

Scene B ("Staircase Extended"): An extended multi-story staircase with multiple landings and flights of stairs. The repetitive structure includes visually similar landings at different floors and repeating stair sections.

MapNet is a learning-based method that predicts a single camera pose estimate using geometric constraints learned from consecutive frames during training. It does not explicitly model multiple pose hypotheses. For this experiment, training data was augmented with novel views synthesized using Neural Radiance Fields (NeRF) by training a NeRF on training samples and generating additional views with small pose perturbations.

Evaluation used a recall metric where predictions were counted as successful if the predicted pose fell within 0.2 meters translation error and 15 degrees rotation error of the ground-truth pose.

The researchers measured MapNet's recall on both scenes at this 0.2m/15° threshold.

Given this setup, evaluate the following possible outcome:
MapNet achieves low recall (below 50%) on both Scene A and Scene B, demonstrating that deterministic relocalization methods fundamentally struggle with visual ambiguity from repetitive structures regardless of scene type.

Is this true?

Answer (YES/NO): YES